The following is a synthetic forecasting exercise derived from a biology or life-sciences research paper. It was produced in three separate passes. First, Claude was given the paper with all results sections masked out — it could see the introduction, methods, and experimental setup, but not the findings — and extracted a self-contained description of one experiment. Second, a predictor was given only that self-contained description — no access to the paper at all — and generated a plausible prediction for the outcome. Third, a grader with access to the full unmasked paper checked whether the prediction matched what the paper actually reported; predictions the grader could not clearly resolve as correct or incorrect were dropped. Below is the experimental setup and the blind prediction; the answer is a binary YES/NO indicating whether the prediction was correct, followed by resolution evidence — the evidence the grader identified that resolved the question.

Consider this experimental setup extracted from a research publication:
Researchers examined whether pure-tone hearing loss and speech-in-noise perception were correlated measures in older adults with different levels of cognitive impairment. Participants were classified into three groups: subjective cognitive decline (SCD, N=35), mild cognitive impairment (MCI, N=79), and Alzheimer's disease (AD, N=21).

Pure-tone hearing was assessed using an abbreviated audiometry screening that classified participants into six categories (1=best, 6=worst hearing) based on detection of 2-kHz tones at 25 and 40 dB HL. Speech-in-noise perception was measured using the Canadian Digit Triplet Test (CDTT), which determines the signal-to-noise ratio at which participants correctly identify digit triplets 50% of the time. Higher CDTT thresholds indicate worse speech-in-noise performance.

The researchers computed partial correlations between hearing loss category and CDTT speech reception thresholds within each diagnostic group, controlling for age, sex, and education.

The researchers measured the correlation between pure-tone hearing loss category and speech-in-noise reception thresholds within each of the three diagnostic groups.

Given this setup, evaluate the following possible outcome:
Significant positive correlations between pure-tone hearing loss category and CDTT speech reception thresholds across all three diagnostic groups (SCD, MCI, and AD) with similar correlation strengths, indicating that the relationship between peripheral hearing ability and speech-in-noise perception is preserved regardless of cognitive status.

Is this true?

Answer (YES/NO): NO